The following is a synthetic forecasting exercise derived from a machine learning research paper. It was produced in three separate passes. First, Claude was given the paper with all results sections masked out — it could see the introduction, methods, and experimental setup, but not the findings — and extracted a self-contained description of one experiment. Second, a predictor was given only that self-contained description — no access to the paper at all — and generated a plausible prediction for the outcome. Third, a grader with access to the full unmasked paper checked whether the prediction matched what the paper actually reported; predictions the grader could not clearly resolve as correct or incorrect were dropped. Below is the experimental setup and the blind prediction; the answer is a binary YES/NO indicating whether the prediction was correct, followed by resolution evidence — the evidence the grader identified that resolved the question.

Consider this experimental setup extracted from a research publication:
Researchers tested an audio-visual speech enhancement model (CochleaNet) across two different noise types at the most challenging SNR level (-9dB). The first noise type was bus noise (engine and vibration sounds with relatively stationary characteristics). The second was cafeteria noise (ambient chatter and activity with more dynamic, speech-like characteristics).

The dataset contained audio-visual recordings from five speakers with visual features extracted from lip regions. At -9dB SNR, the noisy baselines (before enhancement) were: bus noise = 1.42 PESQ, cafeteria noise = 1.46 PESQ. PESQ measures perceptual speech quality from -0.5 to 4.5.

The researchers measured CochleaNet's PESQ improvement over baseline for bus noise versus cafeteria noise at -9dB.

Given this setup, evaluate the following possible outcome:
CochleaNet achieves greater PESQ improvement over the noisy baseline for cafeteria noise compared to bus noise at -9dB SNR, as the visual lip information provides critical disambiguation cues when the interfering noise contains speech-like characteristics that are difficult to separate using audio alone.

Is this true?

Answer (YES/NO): NO